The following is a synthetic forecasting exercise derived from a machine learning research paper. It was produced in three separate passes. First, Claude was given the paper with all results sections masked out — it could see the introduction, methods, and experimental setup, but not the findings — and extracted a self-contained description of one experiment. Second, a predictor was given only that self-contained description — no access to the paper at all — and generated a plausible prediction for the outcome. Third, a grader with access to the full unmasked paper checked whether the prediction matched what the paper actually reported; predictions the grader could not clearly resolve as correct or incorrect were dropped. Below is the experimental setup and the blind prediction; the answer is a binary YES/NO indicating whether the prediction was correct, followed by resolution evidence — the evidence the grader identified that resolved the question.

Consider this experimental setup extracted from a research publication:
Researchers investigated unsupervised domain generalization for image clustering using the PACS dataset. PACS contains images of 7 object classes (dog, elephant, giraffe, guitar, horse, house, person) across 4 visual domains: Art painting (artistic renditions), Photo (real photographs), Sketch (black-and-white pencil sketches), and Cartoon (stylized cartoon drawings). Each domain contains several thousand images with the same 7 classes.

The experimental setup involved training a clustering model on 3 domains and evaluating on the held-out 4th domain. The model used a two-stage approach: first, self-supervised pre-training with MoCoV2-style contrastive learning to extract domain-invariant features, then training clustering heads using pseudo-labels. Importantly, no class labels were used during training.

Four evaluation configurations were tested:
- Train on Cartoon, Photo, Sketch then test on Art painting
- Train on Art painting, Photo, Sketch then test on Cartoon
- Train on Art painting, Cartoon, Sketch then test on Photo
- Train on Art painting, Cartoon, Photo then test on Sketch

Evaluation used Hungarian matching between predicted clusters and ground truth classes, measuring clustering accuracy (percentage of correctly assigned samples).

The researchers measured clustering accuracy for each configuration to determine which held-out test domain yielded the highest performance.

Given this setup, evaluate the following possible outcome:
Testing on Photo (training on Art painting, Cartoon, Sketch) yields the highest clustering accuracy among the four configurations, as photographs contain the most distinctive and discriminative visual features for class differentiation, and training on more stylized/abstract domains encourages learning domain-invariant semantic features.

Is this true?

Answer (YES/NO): YES